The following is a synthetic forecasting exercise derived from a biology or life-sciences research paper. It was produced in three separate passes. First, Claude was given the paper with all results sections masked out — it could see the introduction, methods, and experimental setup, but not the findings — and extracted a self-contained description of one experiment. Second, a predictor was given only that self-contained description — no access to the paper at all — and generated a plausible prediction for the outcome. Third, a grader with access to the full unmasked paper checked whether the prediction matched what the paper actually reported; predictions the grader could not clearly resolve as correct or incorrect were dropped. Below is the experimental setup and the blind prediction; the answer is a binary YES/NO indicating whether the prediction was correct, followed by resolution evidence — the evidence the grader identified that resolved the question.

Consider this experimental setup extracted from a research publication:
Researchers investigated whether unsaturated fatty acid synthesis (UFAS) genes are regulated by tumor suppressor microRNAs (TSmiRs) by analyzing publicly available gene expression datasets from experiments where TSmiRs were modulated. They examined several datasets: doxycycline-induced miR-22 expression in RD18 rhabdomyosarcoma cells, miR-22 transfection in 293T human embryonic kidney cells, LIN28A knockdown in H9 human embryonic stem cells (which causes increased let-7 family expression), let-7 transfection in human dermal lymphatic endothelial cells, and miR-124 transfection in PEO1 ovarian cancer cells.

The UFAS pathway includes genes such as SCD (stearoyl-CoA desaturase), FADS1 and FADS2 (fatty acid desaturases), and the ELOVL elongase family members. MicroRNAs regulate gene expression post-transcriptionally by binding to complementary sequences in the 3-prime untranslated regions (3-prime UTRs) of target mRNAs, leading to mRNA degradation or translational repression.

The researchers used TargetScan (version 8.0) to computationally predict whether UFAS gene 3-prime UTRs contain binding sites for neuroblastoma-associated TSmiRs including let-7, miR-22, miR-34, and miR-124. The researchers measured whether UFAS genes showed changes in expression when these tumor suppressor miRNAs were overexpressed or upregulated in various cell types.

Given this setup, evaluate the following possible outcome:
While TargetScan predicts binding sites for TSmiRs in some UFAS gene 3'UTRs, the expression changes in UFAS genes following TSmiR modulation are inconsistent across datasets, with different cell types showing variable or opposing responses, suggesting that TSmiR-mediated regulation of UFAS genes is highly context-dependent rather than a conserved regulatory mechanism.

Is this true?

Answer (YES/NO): NO